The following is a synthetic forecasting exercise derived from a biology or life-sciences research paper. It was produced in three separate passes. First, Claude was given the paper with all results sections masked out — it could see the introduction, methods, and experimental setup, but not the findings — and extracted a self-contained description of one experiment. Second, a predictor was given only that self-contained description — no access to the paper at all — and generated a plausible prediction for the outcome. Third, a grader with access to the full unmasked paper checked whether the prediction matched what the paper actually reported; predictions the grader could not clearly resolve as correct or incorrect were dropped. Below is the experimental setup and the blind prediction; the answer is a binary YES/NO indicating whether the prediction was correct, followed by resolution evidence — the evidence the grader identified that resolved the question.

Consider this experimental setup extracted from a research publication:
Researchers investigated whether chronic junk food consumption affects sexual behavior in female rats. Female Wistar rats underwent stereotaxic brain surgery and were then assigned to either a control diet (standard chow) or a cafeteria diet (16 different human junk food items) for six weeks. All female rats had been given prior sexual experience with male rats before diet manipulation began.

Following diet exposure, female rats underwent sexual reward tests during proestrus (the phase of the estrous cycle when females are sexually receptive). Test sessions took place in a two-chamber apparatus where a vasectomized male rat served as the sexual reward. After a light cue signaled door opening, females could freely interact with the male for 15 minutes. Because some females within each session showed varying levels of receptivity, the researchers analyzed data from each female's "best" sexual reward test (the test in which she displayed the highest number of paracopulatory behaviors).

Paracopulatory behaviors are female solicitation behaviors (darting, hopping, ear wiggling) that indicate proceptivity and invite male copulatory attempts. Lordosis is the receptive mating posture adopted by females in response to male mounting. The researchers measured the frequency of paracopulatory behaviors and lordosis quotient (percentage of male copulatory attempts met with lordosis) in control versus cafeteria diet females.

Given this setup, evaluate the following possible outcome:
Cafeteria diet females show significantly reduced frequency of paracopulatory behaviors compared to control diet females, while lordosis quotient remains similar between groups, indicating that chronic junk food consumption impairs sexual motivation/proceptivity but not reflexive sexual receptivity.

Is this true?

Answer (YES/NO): NO